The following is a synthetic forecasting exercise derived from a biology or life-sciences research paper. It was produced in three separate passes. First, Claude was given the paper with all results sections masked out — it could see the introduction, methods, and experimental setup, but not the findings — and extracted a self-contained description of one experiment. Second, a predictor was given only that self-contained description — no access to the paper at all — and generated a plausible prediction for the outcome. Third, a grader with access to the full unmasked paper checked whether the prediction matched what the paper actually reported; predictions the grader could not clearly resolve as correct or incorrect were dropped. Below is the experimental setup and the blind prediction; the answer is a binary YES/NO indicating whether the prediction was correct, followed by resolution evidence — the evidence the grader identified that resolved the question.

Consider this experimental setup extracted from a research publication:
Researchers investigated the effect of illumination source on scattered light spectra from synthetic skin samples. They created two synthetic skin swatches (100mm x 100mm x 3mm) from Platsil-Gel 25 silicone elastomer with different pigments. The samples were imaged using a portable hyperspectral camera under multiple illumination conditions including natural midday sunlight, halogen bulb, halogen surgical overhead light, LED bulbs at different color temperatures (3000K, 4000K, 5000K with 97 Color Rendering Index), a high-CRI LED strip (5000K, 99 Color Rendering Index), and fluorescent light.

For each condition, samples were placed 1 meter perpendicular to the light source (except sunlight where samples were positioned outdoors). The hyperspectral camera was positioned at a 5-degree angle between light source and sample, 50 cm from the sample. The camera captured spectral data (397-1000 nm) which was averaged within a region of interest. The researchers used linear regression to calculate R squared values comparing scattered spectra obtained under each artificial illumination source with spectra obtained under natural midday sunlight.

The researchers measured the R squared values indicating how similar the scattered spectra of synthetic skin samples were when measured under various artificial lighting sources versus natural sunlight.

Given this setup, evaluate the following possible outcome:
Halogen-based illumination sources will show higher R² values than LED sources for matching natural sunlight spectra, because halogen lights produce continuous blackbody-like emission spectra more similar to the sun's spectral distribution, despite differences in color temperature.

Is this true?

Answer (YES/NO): YES